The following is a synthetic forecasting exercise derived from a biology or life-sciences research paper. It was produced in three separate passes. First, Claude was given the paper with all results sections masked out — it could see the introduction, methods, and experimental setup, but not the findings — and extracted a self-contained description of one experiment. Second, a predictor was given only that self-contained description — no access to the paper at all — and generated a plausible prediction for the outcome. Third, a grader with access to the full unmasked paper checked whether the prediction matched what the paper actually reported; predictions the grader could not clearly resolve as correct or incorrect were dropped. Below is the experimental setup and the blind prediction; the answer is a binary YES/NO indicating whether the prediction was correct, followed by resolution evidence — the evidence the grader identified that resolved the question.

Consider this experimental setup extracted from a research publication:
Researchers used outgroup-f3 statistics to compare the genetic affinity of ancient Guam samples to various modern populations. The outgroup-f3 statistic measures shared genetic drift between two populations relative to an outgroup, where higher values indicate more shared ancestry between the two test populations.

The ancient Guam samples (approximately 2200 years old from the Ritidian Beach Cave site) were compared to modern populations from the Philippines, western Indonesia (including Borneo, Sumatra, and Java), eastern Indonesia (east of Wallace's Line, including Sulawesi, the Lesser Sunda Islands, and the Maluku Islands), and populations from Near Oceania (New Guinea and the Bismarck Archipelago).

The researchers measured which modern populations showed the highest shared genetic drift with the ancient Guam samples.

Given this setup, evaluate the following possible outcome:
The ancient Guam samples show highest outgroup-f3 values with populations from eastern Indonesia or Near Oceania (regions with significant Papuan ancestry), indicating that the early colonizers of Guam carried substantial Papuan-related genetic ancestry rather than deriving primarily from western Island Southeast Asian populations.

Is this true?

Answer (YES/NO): NO